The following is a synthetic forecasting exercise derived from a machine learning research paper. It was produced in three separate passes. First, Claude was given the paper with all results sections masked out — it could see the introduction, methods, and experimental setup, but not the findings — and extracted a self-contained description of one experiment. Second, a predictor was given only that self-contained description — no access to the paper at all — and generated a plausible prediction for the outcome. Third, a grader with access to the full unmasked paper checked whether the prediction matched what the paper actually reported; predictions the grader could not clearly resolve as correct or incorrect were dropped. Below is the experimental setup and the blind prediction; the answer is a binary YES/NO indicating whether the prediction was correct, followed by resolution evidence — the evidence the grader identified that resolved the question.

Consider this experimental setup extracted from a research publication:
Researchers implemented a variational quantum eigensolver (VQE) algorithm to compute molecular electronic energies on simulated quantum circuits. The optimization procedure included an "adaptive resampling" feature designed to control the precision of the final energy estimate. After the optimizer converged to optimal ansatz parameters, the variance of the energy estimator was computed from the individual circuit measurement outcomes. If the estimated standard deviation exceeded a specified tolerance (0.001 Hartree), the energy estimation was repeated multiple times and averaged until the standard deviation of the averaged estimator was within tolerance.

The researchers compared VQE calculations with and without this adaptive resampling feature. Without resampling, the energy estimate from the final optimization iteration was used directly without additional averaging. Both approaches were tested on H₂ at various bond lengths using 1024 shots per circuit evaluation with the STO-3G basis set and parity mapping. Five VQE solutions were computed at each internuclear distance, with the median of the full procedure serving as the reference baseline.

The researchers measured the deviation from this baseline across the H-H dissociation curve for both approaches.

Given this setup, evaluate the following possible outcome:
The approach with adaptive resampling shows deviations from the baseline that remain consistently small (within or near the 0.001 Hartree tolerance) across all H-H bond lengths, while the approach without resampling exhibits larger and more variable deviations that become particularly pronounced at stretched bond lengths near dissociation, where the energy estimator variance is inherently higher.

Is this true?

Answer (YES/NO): NO